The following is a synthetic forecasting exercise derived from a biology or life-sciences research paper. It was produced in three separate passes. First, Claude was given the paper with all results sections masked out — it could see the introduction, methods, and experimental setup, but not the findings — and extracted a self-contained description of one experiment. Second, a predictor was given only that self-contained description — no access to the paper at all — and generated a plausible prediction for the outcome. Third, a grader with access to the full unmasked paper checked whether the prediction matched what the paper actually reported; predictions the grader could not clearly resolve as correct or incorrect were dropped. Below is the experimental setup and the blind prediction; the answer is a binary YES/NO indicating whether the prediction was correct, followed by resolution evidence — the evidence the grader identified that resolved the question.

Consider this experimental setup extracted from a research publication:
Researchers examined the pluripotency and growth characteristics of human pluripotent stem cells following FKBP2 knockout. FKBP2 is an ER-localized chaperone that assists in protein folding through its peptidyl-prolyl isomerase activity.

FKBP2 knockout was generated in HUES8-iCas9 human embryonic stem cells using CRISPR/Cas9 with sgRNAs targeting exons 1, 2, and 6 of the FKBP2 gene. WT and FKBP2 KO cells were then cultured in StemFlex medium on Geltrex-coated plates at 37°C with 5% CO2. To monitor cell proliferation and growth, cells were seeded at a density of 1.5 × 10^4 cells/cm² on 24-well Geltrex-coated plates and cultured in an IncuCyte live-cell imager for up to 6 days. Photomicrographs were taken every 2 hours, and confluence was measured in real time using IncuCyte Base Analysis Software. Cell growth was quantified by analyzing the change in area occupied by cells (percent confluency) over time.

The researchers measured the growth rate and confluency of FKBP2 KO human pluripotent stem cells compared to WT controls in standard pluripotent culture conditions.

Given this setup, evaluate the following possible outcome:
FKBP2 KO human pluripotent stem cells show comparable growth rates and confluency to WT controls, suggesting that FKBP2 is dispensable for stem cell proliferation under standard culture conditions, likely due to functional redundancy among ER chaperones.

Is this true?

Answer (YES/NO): YES